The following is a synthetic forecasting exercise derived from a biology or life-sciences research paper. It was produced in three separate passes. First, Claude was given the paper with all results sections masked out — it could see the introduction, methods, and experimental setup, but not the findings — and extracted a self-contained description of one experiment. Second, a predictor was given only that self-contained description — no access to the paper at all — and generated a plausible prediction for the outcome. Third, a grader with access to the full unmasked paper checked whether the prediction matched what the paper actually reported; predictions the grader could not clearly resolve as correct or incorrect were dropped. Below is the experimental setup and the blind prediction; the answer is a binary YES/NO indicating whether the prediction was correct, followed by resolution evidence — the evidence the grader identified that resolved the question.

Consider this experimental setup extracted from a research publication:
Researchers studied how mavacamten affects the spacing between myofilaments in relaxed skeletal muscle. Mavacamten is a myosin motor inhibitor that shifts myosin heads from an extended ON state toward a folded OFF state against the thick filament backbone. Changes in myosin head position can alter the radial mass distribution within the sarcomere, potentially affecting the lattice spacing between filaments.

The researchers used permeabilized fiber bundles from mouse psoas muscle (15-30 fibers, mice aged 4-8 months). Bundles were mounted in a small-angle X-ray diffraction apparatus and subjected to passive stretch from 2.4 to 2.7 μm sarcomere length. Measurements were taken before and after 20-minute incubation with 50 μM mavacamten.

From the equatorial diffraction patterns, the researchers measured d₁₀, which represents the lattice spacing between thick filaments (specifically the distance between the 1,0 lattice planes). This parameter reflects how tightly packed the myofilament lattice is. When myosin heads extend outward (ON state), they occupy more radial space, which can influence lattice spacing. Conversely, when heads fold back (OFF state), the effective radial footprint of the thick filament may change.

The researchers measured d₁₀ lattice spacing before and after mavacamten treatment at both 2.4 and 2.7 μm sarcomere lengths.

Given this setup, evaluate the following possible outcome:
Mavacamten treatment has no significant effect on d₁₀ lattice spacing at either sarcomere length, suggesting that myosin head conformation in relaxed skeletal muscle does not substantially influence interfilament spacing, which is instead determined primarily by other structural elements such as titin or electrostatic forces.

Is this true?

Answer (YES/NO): YES